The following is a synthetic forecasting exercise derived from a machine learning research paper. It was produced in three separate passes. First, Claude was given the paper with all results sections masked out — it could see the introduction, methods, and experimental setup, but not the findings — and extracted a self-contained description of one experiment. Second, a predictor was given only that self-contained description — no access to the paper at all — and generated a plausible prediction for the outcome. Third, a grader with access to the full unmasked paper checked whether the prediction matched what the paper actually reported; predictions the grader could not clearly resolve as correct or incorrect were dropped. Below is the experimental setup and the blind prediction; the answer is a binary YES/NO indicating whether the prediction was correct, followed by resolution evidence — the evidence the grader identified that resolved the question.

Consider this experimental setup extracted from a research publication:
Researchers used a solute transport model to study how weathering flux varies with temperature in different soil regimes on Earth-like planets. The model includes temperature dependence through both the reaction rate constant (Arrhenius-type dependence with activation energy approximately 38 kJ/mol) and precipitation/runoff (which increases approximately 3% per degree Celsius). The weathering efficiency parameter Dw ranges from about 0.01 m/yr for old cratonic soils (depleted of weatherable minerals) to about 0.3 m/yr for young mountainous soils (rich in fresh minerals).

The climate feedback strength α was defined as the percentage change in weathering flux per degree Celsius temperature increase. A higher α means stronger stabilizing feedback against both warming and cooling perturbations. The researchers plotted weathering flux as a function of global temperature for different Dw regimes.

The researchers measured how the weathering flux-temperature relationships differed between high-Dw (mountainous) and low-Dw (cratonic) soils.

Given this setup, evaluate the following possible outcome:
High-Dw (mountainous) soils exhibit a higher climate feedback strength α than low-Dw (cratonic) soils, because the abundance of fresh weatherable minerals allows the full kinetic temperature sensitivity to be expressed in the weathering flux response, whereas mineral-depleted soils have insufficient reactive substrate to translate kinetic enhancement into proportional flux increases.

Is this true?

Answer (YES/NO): YES